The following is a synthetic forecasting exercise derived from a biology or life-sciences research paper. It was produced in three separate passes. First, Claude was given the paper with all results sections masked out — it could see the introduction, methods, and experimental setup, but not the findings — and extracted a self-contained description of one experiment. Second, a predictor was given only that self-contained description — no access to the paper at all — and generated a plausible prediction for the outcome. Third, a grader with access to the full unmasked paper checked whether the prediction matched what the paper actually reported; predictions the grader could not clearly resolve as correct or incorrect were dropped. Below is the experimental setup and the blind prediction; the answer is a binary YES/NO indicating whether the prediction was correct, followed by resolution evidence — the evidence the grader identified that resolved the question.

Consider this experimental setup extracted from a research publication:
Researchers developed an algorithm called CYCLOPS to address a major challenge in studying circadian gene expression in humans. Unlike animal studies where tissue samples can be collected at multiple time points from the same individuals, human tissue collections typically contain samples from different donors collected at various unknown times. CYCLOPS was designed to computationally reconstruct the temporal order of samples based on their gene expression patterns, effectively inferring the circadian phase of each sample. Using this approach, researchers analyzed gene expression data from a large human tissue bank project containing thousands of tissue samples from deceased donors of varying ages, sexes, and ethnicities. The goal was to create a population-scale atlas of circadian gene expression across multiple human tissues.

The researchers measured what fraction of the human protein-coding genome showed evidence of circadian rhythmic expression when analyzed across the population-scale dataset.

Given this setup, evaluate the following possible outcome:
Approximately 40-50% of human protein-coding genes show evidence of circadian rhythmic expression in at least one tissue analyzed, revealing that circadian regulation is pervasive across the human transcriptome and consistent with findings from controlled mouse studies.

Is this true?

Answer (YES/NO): YES